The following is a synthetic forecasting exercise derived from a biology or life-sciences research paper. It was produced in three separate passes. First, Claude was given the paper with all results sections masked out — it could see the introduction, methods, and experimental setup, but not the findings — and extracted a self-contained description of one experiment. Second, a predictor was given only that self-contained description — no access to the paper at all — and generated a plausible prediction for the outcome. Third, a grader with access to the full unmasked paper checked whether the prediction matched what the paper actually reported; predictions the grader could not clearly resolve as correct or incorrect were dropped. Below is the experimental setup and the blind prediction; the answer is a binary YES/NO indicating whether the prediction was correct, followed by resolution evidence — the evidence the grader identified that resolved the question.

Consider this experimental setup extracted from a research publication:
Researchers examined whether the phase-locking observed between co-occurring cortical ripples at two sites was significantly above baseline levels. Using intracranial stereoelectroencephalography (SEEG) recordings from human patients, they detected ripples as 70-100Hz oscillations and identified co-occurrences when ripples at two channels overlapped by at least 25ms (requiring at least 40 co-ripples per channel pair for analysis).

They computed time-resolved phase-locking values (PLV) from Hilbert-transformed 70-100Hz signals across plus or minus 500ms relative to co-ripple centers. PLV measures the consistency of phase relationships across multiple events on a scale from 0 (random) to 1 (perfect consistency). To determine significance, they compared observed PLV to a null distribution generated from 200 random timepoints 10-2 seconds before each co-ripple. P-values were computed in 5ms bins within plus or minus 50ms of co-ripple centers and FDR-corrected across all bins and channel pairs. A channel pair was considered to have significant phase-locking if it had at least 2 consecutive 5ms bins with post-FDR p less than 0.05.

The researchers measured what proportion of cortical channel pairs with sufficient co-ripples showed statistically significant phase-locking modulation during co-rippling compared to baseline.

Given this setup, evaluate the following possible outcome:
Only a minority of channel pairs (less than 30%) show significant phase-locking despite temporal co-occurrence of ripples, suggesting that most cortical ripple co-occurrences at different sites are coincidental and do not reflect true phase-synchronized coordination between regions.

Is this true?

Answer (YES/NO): NO